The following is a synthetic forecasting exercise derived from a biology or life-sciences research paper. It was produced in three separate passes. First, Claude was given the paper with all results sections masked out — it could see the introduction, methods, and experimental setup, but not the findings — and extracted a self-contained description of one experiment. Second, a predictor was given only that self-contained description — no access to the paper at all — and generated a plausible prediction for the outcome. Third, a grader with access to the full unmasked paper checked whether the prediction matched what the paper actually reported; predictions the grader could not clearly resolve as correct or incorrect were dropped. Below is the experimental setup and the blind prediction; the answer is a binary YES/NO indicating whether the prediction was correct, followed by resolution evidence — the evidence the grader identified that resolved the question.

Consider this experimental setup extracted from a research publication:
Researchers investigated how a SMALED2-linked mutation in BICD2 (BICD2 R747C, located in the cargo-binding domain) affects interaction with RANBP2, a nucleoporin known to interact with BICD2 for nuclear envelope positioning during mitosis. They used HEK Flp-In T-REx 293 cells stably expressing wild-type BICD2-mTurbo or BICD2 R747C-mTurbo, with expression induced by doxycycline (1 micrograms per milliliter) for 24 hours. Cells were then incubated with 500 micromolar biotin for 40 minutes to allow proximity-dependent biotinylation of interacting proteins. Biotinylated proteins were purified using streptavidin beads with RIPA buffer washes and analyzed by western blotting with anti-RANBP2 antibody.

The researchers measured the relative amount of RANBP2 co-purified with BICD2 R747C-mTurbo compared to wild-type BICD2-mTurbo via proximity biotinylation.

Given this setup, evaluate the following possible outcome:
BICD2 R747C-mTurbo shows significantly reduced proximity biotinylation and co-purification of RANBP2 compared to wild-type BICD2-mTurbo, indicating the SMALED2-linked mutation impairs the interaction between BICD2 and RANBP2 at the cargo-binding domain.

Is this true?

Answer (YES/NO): YES